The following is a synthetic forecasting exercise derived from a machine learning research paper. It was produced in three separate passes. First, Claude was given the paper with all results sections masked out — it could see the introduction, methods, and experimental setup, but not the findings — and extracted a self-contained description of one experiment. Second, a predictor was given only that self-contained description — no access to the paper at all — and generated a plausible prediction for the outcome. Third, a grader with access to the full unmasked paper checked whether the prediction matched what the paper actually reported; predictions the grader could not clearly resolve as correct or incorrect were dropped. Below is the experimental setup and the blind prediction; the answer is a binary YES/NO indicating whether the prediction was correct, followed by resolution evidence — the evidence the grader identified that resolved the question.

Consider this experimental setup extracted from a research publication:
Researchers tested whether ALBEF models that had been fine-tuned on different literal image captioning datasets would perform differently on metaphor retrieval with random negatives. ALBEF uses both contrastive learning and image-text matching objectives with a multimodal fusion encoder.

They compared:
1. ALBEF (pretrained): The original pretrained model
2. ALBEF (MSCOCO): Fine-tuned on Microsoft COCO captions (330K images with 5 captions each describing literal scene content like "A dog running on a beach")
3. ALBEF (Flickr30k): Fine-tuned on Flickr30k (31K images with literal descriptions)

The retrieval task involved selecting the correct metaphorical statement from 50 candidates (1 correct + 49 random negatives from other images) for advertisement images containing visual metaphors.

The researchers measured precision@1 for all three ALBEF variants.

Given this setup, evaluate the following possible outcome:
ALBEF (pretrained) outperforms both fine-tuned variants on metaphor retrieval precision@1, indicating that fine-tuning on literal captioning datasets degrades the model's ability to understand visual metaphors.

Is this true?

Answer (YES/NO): NO